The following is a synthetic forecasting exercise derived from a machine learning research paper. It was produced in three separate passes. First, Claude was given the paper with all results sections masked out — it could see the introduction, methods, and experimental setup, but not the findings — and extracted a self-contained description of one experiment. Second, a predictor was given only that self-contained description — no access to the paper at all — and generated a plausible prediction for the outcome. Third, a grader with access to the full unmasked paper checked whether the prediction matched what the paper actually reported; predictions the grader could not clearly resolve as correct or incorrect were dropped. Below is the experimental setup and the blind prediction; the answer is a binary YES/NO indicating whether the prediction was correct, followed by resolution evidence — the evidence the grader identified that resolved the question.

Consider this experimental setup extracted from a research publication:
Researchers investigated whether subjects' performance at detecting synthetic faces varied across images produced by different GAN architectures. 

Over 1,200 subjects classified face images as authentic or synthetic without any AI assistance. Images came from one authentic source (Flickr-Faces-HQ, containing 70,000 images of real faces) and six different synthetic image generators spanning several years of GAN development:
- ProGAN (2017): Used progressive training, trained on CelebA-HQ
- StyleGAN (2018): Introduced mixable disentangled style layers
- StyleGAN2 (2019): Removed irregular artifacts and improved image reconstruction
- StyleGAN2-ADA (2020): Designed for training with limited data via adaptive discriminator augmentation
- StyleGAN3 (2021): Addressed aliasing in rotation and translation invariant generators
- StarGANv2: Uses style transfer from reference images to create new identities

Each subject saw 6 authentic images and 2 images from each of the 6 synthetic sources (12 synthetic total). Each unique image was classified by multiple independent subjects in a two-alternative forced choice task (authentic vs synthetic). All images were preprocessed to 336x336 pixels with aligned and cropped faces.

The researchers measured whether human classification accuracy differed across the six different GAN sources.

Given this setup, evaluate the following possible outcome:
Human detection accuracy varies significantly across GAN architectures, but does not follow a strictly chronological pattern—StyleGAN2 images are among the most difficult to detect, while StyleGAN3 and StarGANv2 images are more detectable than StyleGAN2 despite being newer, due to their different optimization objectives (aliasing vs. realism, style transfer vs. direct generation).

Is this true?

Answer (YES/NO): YES